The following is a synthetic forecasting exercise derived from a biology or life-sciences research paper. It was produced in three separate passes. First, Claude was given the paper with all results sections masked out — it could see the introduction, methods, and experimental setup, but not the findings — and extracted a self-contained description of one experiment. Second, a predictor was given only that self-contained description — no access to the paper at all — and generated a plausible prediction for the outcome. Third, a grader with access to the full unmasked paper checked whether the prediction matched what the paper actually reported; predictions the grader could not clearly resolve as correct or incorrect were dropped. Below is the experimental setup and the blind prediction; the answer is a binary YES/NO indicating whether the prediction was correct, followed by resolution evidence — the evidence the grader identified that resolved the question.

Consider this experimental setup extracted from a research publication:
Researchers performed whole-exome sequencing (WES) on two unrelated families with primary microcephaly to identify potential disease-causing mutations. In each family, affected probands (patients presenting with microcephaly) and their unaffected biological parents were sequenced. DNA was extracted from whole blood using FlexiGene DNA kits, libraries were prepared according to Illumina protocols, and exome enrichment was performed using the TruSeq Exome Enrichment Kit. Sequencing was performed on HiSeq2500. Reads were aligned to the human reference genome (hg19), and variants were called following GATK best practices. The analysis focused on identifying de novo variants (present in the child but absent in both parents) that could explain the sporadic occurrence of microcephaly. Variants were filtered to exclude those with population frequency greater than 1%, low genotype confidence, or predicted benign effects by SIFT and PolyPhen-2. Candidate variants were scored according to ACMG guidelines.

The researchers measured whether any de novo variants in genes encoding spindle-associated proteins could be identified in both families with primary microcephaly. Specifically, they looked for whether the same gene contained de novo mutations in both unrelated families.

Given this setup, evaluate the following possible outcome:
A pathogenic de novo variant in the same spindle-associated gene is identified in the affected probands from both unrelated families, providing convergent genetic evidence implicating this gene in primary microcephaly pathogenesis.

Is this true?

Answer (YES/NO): YES